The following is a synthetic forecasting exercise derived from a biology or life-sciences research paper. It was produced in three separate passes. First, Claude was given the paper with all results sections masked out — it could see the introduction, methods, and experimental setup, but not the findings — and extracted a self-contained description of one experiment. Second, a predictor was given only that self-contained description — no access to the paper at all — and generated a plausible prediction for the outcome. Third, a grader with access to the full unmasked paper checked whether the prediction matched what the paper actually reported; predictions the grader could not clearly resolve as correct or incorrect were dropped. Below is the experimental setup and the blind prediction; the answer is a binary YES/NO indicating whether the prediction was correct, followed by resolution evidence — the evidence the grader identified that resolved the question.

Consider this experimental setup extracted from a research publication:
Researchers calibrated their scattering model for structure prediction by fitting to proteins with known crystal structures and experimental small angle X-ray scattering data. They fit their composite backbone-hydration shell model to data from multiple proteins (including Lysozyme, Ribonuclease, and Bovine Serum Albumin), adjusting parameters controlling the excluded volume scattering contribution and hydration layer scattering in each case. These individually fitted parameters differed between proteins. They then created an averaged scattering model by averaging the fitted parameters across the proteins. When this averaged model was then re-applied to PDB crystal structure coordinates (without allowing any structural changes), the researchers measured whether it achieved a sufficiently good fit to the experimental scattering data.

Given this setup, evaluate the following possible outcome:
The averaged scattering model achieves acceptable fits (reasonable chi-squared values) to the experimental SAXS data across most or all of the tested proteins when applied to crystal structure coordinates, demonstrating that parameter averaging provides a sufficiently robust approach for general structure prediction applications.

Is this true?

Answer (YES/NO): NO